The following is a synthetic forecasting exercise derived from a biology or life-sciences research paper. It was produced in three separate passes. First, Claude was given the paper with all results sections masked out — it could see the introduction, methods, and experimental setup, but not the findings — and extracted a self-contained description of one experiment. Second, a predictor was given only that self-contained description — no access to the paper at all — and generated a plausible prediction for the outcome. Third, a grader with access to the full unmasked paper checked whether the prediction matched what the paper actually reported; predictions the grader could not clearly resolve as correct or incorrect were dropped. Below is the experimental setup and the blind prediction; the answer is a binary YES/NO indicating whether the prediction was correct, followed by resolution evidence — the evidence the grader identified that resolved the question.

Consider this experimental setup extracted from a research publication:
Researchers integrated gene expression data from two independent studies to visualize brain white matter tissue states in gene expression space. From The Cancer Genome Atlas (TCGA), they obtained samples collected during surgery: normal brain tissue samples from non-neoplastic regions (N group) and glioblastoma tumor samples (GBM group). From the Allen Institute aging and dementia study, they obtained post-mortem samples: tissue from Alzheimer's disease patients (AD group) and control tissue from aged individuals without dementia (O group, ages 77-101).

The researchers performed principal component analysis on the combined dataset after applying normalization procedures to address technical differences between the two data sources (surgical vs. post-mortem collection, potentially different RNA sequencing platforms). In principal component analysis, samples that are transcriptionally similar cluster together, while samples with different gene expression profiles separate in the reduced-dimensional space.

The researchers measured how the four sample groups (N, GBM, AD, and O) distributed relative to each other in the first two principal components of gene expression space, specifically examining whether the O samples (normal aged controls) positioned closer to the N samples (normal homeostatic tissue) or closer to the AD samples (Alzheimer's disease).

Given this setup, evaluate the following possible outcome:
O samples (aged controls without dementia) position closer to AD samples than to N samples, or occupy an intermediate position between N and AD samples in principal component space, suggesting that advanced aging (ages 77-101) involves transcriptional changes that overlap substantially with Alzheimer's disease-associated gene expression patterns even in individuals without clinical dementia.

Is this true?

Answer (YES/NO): YES